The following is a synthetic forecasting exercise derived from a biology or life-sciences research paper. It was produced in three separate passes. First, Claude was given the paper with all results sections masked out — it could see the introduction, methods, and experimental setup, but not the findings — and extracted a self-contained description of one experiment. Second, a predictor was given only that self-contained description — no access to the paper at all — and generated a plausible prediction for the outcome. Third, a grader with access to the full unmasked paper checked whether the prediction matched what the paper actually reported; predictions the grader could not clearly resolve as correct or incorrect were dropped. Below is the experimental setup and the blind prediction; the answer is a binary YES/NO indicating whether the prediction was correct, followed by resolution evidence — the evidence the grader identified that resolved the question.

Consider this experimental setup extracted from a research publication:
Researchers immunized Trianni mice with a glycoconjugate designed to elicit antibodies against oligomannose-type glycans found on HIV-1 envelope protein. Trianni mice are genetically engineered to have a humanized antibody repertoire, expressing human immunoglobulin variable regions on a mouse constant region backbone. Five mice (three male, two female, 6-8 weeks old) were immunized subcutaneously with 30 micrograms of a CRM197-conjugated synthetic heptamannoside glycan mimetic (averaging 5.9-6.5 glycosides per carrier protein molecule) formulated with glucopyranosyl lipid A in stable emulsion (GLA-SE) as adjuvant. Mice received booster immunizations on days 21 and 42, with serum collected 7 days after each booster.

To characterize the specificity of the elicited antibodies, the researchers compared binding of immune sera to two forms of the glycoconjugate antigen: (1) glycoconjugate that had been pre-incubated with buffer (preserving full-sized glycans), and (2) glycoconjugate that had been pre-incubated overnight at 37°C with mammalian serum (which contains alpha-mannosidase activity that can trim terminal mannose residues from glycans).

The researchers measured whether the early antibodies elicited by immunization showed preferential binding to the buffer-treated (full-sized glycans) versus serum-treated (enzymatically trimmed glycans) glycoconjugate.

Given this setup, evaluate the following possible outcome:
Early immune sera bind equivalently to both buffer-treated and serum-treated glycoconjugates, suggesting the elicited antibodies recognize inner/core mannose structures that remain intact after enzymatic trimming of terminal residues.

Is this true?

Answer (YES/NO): NO